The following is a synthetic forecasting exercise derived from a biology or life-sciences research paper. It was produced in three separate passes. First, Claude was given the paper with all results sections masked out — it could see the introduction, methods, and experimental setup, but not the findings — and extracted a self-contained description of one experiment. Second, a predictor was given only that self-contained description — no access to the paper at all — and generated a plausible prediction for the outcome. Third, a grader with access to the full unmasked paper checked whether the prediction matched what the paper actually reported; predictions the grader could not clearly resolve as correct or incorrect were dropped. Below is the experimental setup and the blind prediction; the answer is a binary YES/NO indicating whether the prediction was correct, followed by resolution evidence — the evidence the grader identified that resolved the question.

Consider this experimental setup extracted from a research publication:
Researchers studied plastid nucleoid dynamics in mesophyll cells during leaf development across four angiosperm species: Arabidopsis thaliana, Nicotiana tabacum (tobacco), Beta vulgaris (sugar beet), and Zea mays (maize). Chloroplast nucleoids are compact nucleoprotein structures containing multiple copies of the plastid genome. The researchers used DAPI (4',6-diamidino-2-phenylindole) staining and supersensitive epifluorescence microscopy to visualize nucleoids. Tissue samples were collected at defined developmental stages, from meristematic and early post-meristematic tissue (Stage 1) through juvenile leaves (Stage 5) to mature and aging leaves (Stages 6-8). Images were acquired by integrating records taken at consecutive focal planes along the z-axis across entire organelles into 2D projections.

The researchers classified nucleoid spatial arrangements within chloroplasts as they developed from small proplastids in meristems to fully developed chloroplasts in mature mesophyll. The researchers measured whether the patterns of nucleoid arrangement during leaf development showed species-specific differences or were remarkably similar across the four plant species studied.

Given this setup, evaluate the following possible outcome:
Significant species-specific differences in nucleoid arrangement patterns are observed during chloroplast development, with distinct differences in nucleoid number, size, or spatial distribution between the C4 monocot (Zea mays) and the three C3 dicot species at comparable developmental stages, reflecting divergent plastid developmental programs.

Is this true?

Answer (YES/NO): NO